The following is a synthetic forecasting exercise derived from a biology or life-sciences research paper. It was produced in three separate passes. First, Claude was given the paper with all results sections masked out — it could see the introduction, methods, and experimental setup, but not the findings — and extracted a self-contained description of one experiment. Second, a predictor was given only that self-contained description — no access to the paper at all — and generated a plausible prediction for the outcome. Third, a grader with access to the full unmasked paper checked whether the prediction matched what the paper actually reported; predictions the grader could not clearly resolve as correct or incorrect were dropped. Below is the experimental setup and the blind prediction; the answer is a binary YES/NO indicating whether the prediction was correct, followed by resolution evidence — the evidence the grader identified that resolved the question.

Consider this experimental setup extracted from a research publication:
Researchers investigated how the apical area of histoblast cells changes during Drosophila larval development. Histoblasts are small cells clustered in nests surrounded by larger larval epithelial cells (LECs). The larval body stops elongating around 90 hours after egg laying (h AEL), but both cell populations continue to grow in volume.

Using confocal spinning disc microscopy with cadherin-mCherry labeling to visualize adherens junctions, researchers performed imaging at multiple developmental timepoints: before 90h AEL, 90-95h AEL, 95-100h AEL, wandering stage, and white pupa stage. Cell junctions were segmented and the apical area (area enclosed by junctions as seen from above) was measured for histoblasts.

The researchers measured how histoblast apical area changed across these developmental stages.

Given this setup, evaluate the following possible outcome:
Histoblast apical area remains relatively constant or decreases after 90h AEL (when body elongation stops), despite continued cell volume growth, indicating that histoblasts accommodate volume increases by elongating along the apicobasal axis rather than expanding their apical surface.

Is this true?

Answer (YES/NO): YES